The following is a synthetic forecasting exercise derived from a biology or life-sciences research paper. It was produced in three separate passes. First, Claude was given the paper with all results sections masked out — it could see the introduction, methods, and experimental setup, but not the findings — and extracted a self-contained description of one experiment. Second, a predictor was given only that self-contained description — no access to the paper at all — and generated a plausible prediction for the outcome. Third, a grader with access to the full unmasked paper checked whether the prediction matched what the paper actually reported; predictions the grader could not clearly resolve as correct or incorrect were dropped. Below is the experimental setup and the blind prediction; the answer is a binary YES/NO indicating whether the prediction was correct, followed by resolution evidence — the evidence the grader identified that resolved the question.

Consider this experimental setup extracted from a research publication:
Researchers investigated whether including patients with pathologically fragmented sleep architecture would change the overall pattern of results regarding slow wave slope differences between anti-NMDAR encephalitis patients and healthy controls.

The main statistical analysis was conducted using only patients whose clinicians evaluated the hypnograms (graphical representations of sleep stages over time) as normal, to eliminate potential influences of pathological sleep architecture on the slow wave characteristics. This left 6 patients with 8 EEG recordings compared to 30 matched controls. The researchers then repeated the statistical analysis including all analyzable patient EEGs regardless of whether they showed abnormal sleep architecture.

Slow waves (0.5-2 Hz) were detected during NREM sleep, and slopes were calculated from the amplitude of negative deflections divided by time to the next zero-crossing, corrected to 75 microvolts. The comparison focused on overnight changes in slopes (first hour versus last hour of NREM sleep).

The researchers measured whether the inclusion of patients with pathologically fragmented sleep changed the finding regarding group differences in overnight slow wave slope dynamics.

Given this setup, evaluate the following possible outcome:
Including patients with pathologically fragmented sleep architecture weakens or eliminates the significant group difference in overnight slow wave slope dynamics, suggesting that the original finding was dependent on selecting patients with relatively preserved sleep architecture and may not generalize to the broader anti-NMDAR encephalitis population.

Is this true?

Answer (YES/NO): NO